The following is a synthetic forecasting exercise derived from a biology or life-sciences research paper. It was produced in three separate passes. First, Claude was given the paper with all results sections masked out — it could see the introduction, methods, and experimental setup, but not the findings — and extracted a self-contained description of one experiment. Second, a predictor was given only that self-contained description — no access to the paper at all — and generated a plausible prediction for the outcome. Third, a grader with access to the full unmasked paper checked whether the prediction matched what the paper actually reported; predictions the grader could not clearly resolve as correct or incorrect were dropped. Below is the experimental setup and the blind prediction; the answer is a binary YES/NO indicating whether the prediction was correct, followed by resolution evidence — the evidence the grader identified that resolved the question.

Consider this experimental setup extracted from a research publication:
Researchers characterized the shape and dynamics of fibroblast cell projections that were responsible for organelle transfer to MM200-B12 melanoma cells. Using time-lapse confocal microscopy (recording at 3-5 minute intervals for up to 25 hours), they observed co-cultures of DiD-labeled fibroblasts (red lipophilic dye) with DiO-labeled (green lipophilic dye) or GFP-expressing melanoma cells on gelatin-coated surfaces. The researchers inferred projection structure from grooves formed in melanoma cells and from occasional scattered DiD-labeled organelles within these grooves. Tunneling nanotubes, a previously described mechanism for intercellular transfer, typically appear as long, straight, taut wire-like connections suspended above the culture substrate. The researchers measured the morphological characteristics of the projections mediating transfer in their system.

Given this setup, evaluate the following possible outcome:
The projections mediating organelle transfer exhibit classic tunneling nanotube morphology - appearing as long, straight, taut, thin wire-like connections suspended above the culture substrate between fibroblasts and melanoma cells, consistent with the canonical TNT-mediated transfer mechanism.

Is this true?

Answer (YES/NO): NO